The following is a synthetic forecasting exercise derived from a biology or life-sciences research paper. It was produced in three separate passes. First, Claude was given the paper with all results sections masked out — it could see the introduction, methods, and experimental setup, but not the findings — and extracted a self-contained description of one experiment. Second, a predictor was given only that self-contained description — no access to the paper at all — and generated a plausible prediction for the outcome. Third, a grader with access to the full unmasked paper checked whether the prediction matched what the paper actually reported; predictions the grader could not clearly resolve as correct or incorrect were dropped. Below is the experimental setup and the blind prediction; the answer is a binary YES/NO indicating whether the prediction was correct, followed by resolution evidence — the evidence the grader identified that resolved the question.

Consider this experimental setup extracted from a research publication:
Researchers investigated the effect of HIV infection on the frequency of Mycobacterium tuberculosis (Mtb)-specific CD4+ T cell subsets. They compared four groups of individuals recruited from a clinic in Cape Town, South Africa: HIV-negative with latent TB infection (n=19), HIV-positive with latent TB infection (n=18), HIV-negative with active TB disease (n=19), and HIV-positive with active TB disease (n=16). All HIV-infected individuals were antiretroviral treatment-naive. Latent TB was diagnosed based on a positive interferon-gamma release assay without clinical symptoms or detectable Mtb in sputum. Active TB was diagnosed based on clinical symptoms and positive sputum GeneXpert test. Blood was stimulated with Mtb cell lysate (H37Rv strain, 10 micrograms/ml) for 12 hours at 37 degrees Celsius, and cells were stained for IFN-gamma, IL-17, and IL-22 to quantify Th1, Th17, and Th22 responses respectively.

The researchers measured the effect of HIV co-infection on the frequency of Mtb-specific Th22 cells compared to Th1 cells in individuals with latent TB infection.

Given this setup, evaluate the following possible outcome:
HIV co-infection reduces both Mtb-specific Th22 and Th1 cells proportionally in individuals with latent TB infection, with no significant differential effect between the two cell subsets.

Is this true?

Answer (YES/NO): NO